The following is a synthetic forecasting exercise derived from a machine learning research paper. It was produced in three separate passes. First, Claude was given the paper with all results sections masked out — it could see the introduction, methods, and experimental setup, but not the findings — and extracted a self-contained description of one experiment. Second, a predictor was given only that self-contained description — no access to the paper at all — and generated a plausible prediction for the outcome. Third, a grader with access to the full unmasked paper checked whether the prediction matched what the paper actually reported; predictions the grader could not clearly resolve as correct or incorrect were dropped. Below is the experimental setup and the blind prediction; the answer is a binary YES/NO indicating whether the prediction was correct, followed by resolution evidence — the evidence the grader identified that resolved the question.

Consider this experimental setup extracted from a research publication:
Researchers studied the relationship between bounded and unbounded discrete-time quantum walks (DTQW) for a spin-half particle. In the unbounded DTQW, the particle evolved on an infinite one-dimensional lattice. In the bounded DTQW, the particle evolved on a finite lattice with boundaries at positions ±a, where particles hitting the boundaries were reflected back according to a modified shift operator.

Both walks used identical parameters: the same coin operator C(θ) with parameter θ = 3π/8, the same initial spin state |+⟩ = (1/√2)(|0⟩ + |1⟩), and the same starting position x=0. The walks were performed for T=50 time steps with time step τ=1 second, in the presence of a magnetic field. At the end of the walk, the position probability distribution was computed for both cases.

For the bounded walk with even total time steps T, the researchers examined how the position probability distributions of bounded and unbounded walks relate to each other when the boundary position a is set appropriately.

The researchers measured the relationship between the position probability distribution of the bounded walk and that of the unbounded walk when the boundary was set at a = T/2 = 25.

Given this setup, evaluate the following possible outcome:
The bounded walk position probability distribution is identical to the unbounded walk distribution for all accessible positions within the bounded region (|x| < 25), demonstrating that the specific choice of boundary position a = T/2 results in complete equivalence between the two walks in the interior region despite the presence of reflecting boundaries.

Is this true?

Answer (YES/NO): NO